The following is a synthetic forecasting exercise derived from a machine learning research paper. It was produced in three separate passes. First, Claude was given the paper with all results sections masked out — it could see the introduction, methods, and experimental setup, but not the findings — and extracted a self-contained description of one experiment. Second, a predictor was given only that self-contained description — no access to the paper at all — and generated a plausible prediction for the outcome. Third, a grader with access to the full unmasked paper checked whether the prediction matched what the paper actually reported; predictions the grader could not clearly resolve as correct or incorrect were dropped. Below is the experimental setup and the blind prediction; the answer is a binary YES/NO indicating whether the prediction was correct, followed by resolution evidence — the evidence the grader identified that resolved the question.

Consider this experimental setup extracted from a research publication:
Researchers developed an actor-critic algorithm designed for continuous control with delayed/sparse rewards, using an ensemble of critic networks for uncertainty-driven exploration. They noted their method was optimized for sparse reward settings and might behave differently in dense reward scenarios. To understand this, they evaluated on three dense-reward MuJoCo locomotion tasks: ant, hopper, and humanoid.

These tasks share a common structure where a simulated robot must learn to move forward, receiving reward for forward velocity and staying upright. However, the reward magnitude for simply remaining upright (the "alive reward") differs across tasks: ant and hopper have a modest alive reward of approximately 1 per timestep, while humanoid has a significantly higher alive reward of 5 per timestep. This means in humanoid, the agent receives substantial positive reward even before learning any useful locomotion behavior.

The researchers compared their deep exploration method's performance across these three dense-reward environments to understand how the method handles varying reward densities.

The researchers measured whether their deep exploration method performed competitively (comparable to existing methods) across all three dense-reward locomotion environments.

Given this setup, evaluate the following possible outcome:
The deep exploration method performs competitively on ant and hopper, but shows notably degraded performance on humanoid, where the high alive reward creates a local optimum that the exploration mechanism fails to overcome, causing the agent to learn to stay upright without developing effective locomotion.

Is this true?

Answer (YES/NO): NO